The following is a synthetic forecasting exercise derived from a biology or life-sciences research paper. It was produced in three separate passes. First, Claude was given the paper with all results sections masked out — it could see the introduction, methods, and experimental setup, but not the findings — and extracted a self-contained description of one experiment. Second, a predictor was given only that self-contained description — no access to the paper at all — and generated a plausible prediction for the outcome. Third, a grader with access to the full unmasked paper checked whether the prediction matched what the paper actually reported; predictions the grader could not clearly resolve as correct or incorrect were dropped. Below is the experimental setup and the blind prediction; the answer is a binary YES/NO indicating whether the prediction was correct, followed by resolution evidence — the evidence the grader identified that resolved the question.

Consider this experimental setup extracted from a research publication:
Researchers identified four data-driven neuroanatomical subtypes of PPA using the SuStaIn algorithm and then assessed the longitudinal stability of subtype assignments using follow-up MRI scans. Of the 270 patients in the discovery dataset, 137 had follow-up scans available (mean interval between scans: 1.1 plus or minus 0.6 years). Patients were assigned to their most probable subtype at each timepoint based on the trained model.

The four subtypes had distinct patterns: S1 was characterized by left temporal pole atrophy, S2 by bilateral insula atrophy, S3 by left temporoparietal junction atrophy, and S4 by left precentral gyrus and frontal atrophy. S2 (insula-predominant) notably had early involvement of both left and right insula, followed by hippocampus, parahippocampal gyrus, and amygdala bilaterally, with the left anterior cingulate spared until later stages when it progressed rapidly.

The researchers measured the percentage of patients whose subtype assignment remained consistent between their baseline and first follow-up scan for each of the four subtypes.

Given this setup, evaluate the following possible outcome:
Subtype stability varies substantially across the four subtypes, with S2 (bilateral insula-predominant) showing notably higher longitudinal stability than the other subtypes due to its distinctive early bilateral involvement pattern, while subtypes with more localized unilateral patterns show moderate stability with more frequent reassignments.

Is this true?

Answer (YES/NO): NO